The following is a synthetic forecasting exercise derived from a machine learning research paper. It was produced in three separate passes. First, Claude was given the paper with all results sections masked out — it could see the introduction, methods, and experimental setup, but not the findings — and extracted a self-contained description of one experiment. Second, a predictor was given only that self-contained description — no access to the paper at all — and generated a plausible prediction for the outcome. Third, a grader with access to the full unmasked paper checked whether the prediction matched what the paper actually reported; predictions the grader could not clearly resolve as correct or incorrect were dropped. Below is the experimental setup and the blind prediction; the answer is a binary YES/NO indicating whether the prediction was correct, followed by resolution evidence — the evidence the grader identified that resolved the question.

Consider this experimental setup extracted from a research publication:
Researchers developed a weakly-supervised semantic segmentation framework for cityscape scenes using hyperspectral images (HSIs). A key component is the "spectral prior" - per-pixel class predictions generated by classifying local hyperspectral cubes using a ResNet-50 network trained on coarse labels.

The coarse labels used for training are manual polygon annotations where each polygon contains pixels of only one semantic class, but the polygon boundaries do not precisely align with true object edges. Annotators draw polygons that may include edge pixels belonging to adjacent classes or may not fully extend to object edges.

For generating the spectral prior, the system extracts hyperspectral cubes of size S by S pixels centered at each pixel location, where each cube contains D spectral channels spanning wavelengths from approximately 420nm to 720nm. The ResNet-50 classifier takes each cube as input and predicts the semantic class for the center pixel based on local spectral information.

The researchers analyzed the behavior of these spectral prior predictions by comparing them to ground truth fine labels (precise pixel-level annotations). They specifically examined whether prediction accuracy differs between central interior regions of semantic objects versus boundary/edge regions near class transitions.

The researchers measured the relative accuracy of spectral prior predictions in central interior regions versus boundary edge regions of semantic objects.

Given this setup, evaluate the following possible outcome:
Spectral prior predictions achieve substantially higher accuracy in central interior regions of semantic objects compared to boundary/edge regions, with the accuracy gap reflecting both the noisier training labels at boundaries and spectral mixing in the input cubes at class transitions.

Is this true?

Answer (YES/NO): NO